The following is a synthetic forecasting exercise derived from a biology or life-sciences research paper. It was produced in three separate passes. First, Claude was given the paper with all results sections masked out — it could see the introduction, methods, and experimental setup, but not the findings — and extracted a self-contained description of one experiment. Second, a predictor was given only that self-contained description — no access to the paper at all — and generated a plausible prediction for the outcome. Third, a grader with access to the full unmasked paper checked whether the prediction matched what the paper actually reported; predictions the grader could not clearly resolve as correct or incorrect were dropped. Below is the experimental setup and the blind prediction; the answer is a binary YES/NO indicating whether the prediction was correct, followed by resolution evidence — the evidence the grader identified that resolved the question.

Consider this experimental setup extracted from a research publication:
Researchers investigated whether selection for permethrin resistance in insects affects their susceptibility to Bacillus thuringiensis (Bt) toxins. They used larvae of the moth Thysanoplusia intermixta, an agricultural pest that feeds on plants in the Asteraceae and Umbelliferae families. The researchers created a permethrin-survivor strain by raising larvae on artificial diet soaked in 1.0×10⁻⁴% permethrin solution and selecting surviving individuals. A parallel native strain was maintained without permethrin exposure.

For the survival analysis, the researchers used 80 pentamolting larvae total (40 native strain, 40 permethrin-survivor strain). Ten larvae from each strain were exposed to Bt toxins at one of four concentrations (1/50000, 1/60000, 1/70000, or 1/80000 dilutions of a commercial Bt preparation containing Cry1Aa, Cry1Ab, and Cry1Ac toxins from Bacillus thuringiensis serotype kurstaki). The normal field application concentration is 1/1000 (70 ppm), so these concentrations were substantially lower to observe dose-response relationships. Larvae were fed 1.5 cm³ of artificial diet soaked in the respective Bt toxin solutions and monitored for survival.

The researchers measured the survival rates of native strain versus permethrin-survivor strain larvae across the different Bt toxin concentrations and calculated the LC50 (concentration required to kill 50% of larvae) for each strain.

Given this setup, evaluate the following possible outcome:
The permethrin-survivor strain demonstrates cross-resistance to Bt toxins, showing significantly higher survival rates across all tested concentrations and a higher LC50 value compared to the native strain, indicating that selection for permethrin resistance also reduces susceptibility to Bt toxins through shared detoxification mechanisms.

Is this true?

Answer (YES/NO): NO